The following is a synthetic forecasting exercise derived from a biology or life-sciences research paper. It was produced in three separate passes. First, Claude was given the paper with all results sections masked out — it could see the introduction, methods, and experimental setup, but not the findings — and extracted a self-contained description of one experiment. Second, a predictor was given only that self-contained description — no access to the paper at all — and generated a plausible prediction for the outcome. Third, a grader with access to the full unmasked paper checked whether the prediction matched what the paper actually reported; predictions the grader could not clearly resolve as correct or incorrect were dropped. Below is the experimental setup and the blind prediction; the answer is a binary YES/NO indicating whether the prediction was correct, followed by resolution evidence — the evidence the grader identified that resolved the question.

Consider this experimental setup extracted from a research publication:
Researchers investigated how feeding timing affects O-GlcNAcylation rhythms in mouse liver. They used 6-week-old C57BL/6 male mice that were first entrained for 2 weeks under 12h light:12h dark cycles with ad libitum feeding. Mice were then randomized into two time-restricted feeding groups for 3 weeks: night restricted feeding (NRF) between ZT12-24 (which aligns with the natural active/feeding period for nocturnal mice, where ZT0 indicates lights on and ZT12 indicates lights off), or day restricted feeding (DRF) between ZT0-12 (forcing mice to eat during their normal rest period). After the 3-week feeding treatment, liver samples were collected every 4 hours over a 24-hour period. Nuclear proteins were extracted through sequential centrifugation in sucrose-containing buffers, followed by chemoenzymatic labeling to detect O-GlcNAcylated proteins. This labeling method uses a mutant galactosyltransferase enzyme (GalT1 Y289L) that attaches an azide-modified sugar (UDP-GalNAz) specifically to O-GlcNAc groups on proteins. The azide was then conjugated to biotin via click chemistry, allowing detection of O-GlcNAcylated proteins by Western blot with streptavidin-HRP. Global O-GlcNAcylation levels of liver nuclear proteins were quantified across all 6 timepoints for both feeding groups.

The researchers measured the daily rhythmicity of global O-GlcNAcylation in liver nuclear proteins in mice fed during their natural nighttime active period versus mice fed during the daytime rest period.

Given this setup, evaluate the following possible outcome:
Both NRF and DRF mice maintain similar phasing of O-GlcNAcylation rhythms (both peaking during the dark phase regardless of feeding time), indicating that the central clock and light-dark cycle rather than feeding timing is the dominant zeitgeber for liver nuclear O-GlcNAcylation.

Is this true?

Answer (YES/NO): NO